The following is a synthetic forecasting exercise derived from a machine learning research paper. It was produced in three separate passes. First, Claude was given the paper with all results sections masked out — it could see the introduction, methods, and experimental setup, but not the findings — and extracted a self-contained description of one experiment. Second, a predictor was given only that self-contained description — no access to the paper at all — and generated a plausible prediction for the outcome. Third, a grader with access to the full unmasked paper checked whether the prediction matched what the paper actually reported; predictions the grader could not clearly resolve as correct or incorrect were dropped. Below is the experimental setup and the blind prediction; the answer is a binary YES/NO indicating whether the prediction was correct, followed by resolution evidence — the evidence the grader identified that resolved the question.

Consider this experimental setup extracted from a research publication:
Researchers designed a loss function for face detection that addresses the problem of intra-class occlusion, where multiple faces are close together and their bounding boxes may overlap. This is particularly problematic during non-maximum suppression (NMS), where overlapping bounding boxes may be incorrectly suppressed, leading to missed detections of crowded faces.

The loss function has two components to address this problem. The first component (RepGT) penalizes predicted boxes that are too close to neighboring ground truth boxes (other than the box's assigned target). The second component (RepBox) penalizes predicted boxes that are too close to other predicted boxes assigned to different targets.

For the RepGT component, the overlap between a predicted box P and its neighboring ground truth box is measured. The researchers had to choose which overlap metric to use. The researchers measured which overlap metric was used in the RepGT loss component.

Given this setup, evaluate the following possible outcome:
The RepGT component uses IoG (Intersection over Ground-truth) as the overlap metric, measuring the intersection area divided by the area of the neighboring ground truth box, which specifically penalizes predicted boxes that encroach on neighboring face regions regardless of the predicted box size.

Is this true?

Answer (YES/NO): YES